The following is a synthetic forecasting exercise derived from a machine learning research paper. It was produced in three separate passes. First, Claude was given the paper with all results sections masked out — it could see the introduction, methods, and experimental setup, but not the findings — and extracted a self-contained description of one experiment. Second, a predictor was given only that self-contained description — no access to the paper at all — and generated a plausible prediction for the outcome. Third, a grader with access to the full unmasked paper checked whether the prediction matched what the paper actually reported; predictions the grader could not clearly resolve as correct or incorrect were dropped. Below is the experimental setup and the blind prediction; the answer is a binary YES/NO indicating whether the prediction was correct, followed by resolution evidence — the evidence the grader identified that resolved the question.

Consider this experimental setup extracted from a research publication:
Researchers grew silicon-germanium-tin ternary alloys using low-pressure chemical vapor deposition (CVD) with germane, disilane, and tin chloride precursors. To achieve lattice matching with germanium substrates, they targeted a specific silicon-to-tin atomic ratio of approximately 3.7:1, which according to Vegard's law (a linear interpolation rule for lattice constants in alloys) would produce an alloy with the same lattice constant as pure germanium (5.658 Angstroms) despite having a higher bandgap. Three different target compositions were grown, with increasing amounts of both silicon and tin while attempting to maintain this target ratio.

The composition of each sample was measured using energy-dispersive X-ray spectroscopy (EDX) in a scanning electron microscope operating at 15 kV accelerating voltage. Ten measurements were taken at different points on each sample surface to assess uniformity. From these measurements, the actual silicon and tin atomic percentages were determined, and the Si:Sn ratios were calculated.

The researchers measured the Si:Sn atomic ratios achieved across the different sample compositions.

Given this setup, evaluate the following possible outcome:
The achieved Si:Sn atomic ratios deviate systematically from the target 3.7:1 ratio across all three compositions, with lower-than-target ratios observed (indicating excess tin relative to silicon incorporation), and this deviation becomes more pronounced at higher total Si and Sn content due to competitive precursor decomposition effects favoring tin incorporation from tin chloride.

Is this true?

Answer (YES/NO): NO